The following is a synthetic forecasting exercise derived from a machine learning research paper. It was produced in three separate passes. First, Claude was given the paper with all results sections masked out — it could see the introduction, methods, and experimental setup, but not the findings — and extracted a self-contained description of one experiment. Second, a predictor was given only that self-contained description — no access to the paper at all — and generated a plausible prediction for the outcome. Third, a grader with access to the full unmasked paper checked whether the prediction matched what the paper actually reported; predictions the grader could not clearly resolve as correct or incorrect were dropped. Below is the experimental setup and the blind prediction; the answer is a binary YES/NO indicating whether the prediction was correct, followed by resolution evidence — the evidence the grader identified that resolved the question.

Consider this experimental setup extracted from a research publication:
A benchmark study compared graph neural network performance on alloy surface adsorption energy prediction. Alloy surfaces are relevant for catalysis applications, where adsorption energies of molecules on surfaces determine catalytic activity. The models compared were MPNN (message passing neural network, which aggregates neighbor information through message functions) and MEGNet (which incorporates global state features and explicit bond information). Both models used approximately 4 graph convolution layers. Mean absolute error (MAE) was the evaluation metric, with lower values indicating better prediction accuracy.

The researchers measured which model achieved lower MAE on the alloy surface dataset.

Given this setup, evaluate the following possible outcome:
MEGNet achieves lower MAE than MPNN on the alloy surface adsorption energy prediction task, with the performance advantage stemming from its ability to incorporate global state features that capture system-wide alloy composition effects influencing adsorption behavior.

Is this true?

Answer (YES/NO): NO